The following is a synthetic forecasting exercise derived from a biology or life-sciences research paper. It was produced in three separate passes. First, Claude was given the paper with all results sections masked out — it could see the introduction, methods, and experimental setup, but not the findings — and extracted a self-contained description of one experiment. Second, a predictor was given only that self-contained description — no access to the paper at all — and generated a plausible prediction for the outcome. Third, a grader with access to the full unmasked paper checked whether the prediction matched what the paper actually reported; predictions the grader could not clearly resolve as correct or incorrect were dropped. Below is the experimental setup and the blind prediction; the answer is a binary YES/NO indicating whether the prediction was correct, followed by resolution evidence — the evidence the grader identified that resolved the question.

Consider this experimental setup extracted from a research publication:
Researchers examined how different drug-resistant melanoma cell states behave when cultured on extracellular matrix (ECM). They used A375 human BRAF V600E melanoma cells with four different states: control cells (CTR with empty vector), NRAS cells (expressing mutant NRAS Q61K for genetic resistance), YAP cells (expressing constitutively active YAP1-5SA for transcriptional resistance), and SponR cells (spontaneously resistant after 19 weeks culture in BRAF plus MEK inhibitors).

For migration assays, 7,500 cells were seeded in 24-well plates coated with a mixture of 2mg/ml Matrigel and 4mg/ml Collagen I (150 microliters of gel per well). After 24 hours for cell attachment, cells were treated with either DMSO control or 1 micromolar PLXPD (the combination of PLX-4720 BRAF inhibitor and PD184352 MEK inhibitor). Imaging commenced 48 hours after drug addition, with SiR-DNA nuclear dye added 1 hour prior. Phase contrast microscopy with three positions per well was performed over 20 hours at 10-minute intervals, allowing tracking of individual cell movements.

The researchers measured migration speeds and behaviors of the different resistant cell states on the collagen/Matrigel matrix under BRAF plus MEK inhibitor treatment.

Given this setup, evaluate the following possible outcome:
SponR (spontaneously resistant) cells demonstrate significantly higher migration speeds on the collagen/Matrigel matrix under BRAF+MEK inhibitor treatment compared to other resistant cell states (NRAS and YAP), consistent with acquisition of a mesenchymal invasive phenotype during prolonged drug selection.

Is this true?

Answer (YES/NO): NO